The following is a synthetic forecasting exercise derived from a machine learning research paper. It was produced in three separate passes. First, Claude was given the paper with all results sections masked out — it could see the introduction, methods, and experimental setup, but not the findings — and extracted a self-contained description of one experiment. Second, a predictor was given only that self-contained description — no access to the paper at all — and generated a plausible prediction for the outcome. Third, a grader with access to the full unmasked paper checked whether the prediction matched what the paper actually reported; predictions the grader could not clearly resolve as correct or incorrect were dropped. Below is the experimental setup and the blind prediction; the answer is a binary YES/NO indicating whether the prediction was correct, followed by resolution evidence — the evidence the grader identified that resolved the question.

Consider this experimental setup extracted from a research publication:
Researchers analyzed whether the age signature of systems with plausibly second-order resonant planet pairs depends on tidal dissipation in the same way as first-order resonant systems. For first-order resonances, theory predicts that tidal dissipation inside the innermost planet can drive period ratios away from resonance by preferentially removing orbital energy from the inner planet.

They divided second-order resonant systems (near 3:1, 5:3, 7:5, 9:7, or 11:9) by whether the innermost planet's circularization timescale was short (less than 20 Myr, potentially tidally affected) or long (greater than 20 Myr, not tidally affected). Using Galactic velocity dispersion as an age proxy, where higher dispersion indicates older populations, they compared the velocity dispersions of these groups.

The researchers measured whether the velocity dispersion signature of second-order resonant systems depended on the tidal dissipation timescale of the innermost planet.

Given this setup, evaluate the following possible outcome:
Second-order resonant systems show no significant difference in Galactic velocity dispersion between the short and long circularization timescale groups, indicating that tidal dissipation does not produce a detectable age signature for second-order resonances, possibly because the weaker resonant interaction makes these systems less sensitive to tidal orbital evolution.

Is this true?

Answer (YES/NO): YES